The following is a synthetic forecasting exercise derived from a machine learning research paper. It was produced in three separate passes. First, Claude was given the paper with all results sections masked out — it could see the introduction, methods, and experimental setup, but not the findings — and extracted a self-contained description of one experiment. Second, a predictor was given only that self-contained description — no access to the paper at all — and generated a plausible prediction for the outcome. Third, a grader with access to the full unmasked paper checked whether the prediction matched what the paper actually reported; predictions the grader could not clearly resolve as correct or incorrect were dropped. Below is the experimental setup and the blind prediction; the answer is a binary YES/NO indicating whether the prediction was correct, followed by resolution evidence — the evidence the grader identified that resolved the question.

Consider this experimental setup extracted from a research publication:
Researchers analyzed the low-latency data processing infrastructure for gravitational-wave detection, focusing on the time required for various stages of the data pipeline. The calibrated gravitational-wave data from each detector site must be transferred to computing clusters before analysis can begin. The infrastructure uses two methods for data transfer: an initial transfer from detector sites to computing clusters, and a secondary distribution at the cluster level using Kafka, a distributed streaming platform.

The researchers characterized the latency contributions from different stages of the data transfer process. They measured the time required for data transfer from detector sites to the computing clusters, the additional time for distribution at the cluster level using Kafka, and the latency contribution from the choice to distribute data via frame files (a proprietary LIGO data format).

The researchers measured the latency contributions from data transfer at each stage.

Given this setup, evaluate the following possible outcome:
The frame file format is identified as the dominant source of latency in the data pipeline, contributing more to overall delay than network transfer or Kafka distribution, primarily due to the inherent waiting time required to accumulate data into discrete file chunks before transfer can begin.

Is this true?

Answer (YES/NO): NO